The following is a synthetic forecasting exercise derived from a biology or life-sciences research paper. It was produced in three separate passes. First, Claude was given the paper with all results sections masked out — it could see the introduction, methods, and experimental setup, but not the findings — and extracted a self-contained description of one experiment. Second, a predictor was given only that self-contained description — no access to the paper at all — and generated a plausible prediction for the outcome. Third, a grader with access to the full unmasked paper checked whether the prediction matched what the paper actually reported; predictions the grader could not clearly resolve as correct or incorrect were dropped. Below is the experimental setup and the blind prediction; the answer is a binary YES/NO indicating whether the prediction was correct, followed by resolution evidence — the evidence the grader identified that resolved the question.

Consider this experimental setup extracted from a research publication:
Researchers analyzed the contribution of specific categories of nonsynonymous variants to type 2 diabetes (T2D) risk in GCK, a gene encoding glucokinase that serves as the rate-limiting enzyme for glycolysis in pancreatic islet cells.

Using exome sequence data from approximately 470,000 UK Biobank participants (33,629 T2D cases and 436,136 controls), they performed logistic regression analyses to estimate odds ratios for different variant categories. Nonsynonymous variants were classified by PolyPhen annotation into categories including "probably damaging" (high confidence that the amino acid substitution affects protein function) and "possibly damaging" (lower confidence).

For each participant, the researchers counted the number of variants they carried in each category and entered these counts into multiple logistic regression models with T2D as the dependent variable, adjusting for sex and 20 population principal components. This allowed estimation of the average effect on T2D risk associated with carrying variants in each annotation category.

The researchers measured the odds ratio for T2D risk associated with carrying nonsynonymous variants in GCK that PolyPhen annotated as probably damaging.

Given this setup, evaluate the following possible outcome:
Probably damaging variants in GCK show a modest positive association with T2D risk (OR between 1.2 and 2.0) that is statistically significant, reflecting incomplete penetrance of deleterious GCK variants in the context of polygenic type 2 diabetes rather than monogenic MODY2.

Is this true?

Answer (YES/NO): NO